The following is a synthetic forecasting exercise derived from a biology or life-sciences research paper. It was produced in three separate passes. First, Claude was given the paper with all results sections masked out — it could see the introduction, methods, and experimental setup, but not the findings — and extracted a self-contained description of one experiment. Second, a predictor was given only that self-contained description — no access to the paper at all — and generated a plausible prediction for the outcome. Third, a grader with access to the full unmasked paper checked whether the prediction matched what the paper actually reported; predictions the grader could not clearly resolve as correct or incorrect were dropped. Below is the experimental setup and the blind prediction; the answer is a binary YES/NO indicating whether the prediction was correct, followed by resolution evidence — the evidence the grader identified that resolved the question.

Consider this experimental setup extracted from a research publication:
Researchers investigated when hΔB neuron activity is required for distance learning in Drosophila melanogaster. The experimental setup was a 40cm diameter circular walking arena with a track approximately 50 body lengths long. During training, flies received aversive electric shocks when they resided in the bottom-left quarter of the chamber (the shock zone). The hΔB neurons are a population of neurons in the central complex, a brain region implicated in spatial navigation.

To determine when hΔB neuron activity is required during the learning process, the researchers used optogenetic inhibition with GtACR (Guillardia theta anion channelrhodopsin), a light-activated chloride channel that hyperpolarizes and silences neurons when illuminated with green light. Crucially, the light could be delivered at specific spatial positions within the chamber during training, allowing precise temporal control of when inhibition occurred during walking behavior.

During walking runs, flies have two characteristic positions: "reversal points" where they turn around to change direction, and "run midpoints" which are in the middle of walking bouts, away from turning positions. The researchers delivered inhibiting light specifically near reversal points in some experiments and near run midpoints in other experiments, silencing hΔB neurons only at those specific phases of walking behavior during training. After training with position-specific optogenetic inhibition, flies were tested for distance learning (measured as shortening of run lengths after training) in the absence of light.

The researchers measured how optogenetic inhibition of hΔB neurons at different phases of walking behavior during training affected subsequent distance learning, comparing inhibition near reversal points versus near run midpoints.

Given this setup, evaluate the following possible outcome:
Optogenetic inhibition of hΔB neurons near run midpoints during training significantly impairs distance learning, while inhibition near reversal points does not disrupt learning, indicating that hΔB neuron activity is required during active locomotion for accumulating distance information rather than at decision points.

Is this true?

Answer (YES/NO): YES